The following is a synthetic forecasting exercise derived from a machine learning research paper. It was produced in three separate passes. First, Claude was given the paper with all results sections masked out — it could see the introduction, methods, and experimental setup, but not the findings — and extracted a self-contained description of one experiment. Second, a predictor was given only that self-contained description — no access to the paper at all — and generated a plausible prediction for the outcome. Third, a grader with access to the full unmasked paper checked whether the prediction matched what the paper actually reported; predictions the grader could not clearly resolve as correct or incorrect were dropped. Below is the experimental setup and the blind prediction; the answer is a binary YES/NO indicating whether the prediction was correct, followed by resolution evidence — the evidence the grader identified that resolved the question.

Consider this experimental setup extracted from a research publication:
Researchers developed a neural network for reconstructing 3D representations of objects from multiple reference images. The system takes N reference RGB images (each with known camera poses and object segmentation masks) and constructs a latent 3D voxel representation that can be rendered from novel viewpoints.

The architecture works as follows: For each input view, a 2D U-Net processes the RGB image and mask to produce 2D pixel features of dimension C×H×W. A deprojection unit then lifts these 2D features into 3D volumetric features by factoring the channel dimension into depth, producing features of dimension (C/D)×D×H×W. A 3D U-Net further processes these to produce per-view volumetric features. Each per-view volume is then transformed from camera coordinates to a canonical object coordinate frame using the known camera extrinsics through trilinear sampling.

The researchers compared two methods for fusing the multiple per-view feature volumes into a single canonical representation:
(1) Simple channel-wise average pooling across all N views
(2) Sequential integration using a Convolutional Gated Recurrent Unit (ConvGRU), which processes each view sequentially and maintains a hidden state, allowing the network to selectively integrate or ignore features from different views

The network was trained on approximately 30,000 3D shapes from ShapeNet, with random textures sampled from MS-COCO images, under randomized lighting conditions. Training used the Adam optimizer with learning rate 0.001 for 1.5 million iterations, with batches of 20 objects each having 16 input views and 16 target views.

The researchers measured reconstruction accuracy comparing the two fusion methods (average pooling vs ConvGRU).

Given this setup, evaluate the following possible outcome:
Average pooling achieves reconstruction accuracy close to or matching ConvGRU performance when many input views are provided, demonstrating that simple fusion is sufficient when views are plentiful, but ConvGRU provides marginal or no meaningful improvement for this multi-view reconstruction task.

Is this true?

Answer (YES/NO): NO